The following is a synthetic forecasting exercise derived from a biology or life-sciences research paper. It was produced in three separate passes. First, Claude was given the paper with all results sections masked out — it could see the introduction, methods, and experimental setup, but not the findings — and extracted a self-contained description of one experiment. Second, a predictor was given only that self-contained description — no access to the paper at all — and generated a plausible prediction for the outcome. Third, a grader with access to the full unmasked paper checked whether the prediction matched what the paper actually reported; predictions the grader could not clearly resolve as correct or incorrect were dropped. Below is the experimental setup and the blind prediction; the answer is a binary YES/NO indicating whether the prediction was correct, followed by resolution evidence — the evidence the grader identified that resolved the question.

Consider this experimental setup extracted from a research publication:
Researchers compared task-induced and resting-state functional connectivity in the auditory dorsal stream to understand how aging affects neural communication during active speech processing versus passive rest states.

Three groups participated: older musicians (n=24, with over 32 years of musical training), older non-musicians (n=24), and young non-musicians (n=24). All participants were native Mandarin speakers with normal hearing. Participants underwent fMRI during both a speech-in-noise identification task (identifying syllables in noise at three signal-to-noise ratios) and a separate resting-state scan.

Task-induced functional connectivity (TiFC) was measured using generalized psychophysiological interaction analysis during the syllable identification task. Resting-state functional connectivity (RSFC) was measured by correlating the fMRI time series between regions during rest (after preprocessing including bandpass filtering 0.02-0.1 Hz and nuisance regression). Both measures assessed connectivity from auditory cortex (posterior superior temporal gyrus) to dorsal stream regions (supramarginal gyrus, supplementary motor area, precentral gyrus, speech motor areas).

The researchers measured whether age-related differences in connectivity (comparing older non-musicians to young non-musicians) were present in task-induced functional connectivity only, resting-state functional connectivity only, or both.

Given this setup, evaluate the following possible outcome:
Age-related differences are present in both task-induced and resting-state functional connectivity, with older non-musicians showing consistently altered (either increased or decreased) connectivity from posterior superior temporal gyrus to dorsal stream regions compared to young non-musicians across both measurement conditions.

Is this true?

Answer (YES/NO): YES